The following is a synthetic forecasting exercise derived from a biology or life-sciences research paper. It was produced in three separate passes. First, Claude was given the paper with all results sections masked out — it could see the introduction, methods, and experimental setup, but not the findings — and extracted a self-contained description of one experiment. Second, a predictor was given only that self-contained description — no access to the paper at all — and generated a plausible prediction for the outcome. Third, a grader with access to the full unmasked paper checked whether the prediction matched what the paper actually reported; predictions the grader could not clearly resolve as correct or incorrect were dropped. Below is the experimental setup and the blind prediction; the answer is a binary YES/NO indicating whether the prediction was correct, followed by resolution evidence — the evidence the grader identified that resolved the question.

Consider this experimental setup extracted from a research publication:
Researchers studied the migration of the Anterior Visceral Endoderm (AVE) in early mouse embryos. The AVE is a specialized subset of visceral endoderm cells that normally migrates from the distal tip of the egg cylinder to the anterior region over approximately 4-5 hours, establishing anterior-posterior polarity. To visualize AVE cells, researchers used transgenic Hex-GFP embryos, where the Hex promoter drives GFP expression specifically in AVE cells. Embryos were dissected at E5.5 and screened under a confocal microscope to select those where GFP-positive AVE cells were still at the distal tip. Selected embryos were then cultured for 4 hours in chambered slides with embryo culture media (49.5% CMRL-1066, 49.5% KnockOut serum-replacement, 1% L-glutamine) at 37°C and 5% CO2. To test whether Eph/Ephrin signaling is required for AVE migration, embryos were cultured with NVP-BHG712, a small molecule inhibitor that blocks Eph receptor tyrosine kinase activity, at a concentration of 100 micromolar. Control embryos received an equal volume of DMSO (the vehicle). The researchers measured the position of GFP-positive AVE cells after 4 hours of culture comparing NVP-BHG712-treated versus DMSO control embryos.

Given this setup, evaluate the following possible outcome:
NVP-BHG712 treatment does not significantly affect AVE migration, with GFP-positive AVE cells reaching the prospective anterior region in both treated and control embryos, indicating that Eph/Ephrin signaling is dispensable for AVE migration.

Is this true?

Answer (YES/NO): NO